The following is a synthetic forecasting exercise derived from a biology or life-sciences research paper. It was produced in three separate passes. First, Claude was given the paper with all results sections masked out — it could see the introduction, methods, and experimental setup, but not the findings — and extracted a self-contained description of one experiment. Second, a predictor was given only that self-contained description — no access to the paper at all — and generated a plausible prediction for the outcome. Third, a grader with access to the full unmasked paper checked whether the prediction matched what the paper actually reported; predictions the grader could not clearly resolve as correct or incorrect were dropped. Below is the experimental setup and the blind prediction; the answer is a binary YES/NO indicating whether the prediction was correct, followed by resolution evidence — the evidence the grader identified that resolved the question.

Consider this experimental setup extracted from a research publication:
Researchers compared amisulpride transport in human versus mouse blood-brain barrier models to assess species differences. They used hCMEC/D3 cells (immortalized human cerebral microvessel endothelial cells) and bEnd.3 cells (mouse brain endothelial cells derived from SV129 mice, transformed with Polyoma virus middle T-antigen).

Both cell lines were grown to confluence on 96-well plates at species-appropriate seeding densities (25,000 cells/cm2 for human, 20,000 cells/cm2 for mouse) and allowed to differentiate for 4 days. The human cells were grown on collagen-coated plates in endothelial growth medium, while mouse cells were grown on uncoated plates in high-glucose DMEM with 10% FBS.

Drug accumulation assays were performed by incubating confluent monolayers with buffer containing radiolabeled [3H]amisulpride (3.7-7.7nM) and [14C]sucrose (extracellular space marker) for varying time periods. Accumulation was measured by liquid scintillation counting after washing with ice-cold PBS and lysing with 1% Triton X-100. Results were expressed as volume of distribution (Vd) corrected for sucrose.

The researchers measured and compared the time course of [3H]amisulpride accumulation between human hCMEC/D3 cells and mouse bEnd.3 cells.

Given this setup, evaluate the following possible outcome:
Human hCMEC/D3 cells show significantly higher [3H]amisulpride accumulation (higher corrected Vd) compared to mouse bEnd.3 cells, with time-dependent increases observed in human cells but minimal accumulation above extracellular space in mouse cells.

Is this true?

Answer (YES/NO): NO